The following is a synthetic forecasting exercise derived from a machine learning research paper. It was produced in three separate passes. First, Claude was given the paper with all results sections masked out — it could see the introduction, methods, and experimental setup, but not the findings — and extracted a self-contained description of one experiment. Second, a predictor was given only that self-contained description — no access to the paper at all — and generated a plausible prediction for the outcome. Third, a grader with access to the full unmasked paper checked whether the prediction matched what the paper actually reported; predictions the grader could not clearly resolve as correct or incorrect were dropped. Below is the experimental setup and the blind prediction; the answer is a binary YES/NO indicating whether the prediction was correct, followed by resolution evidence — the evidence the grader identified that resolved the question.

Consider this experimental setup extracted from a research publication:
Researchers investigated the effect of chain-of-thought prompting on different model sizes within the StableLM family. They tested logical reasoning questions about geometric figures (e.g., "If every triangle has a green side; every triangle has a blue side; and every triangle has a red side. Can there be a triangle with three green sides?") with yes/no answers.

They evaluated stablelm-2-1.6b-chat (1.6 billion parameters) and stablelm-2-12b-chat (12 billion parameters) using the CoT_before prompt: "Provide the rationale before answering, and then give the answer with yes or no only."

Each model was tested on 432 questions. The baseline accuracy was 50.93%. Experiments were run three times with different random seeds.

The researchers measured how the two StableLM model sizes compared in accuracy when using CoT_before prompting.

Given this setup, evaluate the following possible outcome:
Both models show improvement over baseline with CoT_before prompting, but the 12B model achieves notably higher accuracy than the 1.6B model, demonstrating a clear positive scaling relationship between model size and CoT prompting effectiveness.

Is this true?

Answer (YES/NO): NO